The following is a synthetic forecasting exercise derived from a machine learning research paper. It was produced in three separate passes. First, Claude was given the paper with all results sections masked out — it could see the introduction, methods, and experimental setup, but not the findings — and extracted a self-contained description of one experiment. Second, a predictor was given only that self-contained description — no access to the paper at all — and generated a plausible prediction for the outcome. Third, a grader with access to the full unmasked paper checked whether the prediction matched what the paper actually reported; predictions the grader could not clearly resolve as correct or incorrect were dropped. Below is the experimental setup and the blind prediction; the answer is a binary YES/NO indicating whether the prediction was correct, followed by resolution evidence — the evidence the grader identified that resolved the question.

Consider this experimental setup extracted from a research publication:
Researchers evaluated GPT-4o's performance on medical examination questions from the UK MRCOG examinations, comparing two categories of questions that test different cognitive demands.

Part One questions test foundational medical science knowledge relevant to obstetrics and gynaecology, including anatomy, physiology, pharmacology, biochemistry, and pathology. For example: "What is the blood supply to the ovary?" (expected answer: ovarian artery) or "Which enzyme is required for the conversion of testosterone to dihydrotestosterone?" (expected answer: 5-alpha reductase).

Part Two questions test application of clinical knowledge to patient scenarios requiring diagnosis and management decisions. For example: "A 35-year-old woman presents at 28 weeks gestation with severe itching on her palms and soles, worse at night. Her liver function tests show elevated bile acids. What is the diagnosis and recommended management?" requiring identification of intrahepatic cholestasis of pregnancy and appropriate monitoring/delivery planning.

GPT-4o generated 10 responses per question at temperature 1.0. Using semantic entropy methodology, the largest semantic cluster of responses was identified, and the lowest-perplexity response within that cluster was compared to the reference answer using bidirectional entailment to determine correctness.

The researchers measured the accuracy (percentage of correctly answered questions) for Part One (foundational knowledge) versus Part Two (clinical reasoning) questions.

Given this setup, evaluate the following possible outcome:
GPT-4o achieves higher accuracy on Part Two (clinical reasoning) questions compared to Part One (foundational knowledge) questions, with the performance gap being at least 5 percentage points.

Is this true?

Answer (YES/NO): NO